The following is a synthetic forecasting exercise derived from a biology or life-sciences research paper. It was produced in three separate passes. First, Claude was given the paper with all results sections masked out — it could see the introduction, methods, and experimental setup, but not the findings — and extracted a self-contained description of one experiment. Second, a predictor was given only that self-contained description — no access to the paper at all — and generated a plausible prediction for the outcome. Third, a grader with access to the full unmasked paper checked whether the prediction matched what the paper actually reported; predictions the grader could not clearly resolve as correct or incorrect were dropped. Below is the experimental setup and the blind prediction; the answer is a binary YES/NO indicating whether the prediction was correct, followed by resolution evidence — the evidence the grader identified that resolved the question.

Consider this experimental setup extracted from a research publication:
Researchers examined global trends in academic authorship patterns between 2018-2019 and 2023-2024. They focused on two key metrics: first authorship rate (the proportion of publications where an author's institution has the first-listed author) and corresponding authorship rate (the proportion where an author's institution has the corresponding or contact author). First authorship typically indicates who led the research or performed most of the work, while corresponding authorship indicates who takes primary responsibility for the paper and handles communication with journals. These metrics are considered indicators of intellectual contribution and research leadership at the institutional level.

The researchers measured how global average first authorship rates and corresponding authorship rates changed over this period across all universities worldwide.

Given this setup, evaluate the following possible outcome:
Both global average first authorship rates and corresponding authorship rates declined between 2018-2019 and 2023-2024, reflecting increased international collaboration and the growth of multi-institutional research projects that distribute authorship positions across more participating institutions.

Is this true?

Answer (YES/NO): YES